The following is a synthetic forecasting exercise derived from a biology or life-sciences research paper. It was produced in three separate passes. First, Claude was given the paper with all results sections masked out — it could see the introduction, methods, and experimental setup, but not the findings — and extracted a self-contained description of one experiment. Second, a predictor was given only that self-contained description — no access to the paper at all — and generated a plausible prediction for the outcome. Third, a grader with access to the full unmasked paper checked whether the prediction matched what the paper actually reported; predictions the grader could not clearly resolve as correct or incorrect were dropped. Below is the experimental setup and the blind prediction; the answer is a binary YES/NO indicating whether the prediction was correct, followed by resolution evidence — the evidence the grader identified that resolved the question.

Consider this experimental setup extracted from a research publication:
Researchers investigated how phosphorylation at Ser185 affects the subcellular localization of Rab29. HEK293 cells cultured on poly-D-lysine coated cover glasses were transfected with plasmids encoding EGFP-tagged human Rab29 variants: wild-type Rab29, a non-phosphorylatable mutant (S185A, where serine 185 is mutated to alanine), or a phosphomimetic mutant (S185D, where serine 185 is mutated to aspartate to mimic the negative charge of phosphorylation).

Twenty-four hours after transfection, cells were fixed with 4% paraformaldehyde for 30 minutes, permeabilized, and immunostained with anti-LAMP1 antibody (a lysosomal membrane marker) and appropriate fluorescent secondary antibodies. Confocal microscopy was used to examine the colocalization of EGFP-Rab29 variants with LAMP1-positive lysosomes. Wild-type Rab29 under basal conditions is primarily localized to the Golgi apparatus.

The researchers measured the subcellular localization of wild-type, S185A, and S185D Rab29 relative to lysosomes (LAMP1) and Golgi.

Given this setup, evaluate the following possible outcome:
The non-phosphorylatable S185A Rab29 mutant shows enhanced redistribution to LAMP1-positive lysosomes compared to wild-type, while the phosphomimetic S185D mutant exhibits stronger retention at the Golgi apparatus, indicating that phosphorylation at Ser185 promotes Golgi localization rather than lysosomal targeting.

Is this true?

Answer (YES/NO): NO